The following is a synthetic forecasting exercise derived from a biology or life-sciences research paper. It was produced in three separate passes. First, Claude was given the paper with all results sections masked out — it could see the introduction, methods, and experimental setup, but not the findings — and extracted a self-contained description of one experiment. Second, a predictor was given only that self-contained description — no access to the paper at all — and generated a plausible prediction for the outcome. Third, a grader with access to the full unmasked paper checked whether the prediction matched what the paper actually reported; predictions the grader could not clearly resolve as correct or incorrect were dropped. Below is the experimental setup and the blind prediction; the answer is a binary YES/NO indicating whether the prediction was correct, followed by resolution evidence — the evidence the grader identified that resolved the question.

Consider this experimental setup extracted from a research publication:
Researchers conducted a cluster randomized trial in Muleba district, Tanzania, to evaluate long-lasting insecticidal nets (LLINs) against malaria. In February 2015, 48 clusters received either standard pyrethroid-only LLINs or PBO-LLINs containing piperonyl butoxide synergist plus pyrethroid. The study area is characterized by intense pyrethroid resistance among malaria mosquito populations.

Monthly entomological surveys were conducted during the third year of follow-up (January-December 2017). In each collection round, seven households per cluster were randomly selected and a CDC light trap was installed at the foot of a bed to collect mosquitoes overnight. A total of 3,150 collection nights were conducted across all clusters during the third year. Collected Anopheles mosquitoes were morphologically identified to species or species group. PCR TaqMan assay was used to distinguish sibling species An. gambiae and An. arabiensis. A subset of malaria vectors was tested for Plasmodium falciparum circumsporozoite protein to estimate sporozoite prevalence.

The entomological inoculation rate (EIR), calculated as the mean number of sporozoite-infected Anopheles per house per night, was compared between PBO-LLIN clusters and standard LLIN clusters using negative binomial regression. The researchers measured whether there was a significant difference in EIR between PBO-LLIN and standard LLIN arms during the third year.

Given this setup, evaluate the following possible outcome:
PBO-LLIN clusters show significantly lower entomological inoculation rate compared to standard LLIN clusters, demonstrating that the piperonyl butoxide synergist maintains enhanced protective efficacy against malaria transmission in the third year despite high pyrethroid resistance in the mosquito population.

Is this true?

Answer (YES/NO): NO